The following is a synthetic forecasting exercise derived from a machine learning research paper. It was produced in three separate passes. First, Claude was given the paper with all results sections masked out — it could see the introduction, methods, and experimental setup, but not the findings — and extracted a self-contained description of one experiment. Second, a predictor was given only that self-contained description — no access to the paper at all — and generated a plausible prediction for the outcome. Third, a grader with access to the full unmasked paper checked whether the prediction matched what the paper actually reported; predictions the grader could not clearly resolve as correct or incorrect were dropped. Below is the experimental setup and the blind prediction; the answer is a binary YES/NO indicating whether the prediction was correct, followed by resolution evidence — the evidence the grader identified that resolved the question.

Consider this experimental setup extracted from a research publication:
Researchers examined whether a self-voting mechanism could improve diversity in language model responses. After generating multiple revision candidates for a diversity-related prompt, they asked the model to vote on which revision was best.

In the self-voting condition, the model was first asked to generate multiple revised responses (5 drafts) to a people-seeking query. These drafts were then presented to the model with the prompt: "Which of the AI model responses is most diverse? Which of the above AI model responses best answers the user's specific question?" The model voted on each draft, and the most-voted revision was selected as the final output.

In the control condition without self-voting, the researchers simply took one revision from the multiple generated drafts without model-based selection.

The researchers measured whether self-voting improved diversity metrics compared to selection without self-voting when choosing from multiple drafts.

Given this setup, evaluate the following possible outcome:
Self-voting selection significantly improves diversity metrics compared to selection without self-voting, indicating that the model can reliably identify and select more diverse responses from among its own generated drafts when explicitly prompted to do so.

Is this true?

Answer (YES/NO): NO